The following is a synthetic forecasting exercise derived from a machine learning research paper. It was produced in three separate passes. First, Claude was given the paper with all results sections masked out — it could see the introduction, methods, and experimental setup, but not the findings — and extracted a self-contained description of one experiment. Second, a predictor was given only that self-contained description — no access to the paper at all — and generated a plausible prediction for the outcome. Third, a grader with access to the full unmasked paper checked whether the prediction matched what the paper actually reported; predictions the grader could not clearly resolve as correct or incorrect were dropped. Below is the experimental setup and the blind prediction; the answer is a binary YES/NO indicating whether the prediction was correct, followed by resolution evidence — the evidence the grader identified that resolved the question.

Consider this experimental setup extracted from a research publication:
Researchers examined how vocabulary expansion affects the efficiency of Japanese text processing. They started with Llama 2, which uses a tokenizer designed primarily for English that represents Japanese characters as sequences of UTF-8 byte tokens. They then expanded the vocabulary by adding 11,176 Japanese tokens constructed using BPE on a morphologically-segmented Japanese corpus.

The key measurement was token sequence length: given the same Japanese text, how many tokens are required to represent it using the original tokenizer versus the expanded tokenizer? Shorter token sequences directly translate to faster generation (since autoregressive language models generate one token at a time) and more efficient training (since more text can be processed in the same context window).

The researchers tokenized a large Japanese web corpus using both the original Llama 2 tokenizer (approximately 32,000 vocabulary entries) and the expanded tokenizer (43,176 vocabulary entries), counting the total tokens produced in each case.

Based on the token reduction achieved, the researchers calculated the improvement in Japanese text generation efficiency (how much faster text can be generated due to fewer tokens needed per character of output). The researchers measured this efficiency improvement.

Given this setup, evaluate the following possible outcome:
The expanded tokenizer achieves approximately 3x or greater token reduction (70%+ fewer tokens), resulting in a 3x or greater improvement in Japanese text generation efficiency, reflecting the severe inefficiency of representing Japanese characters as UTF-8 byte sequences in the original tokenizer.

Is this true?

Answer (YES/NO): NO